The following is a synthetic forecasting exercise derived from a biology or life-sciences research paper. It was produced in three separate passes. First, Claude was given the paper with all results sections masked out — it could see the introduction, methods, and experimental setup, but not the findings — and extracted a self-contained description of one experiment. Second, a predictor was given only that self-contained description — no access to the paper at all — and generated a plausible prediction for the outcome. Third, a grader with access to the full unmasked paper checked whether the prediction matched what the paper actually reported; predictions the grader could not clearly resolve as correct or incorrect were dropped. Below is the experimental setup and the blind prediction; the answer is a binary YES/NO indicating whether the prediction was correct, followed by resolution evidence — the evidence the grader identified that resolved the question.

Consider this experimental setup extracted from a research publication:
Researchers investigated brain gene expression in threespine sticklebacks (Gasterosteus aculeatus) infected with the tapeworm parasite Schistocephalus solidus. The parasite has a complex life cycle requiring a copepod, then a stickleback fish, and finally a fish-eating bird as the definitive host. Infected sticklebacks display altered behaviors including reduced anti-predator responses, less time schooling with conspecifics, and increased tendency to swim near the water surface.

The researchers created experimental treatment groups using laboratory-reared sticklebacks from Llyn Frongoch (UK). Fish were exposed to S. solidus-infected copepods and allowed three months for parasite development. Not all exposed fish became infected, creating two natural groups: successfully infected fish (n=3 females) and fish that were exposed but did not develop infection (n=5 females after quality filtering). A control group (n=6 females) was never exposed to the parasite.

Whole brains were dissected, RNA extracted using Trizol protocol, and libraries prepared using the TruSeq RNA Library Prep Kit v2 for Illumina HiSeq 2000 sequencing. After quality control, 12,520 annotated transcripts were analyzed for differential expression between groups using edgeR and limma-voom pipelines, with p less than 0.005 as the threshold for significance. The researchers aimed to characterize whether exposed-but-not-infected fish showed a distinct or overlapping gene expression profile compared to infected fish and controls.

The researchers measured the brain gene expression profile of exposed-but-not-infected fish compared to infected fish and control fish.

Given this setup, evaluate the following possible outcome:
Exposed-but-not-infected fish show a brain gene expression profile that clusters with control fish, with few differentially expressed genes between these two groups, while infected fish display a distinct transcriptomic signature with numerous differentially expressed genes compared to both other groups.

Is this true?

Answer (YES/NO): NO